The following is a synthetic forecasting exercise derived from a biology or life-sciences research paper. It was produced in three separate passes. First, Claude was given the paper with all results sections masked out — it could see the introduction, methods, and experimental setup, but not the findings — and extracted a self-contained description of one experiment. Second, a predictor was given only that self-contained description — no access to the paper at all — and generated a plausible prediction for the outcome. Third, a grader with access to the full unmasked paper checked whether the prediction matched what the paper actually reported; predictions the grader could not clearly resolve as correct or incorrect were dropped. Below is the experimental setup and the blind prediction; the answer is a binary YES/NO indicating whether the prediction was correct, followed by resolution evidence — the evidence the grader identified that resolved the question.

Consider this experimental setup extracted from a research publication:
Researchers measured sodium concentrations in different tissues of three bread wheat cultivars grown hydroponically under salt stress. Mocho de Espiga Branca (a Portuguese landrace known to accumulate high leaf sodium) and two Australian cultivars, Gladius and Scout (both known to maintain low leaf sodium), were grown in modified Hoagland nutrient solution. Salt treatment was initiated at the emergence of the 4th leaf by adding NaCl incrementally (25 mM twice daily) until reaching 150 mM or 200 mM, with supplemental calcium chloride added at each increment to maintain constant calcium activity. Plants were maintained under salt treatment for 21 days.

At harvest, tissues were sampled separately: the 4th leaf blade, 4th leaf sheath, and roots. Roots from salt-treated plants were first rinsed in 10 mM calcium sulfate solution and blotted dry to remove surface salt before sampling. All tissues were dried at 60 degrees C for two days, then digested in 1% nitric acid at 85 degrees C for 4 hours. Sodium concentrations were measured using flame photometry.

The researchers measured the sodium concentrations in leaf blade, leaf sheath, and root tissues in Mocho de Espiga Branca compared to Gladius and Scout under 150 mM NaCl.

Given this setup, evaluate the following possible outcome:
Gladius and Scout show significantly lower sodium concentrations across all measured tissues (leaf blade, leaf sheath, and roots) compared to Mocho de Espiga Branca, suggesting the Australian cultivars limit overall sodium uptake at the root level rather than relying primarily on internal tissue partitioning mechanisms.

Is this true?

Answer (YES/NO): NO